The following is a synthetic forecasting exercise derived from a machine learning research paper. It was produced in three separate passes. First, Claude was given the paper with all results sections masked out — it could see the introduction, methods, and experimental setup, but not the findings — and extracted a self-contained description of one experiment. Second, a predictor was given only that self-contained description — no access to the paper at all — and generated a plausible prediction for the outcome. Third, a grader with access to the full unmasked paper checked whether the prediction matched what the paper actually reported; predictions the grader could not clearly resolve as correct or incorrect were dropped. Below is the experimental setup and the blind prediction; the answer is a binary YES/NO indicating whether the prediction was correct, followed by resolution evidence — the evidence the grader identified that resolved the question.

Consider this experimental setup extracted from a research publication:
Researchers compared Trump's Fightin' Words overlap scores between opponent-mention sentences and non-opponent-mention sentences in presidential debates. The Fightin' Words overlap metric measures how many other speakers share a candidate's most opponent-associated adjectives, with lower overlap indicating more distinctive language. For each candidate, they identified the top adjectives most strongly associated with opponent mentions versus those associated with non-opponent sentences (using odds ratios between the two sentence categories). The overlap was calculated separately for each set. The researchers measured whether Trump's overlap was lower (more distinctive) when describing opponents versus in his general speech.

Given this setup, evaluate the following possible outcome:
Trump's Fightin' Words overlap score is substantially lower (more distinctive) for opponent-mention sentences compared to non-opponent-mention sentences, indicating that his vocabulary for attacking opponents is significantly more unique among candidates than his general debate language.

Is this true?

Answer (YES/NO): YES